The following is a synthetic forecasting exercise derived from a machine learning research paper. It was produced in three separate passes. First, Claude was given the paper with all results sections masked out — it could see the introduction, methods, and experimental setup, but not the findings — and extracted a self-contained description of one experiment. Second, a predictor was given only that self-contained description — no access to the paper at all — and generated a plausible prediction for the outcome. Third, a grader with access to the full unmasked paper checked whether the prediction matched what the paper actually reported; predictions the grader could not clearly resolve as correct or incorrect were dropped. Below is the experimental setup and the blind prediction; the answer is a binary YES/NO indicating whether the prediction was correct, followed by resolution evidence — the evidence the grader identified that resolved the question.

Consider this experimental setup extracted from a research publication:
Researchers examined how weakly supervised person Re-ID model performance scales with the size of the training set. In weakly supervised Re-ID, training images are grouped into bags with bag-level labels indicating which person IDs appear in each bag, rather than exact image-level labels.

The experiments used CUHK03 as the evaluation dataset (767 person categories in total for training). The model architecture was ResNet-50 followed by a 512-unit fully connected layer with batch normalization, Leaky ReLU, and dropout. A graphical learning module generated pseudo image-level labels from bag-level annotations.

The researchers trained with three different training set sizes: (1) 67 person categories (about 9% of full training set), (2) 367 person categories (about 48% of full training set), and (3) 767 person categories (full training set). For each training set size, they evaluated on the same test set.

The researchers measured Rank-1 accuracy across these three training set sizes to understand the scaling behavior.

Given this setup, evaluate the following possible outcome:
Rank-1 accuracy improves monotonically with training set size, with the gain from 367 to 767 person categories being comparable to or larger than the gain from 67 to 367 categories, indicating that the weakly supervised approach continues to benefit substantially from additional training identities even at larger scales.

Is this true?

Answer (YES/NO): NO